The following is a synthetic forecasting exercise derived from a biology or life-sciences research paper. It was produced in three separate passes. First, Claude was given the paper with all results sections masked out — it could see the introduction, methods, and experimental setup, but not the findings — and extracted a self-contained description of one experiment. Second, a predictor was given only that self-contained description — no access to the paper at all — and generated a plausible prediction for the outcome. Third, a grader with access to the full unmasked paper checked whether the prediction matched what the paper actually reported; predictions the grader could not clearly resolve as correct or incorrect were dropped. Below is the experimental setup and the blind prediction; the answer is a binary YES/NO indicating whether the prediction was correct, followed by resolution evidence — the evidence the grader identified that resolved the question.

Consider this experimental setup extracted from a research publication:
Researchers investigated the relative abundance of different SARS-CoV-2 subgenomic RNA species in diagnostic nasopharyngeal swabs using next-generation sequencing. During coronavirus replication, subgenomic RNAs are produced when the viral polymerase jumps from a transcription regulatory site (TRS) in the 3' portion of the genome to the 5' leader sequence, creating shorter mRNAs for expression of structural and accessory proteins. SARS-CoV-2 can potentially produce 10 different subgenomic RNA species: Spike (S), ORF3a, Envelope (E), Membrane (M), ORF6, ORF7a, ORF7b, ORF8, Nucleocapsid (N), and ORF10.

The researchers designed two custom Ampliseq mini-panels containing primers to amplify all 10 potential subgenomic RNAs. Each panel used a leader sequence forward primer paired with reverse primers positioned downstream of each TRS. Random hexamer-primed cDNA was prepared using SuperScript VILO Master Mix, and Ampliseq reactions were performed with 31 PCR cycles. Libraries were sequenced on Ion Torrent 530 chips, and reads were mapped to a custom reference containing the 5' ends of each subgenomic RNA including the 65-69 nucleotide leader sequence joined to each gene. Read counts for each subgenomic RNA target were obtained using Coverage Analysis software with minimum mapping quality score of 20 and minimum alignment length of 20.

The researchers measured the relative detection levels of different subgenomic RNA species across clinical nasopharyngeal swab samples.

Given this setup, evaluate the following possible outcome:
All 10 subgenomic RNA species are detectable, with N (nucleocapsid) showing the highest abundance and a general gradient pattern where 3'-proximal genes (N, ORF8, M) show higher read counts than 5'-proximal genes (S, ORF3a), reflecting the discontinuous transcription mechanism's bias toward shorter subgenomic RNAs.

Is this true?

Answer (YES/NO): NO